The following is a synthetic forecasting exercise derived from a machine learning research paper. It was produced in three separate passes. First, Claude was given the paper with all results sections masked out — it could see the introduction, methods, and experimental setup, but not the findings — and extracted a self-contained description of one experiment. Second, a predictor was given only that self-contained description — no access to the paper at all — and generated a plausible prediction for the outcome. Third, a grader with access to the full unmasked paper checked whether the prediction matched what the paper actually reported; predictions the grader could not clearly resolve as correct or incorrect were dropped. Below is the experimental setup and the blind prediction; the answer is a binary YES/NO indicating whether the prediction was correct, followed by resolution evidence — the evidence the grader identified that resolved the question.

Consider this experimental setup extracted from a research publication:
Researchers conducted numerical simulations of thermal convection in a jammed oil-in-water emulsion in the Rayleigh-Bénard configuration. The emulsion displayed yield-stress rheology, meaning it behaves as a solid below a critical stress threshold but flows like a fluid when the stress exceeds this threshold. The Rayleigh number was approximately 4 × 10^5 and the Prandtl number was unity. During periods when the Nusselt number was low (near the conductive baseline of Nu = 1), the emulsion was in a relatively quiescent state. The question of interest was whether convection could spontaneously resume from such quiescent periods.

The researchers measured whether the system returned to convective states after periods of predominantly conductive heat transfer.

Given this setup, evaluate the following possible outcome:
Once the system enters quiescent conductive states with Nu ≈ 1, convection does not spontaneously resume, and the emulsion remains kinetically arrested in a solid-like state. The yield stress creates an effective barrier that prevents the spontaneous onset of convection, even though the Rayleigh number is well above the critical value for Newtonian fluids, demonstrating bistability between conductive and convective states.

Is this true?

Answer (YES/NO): NO